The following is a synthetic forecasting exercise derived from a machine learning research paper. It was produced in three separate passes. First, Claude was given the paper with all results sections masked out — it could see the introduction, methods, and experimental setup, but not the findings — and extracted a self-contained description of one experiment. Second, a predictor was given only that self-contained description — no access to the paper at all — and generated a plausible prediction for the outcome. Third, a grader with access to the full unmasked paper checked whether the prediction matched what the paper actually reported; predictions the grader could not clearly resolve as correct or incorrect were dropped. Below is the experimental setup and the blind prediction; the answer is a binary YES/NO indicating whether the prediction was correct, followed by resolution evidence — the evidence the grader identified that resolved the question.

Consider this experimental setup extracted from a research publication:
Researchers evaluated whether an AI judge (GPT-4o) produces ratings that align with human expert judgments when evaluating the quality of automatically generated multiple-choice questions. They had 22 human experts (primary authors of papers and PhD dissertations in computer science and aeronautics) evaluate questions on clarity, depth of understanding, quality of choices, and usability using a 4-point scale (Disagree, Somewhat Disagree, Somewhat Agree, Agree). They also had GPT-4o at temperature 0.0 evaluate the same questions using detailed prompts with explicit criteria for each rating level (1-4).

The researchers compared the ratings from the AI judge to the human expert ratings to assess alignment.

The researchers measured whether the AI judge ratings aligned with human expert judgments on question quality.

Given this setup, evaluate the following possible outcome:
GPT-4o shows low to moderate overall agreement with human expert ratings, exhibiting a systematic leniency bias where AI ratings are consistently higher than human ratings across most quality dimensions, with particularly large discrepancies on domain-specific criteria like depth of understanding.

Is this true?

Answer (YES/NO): NO